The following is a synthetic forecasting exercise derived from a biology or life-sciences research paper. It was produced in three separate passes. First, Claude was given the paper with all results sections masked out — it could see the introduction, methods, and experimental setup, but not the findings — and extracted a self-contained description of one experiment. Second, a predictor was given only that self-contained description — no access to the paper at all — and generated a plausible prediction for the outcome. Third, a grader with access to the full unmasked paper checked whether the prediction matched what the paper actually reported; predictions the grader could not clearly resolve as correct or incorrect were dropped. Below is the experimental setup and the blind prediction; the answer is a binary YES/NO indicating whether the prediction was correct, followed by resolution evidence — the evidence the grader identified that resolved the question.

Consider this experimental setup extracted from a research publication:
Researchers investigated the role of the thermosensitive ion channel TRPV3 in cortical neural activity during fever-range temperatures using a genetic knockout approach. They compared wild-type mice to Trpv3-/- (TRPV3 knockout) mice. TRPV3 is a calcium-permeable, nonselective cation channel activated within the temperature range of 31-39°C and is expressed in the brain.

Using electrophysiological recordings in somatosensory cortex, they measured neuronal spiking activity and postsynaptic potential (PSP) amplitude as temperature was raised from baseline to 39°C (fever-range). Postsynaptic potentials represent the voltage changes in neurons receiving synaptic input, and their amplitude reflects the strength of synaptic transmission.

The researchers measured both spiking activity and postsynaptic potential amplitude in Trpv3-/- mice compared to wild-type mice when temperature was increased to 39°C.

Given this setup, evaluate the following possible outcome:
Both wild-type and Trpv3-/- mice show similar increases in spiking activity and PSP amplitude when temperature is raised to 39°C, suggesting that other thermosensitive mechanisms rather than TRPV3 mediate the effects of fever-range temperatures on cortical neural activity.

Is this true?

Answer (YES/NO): NO